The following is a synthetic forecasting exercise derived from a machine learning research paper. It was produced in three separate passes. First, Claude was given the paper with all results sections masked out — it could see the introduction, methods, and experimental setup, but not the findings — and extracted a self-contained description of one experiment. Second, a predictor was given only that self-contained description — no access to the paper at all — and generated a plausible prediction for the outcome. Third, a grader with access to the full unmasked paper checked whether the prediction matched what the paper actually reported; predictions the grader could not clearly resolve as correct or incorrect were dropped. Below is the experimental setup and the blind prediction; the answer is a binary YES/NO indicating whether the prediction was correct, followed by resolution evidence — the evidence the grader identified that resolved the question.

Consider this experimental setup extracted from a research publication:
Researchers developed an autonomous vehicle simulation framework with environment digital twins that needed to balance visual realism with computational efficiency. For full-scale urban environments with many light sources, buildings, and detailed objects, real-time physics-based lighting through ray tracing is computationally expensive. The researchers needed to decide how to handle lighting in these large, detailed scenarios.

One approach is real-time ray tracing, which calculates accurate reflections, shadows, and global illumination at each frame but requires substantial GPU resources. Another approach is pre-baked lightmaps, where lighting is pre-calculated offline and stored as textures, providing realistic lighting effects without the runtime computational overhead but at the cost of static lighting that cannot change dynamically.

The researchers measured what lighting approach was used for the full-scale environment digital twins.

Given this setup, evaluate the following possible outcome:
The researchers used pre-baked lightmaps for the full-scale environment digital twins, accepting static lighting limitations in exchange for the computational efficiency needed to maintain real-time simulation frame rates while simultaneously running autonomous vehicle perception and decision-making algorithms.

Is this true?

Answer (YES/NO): YES